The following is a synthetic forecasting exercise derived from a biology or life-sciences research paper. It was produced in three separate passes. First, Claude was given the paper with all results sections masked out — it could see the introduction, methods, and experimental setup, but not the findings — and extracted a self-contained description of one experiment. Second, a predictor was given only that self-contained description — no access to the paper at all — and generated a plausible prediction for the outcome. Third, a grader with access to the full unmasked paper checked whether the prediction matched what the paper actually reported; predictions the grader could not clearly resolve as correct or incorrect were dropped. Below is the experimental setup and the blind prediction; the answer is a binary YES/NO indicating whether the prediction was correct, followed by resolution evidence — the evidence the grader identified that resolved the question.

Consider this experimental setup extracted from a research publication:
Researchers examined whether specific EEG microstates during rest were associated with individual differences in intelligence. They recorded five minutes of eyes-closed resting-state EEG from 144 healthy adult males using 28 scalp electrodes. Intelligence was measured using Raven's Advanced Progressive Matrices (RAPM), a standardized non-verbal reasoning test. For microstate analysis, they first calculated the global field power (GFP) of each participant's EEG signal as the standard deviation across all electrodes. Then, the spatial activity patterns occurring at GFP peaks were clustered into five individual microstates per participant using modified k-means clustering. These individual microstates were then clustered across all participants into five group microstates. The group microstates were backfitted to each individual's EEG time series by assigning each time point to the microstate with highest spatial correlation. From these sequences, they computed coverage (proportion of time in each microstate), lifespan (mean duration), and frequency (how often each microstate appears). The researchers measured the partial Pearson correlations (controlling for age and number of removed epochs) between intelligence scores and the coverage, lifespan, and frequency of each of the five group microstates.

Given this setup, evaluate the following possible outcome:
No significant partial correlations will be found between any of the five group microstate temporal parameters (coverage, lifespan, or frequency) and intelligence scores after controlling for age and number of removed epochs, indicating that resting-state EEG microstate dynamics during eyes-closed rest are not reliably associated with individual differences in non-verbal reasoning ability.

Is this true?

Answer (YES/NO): NO